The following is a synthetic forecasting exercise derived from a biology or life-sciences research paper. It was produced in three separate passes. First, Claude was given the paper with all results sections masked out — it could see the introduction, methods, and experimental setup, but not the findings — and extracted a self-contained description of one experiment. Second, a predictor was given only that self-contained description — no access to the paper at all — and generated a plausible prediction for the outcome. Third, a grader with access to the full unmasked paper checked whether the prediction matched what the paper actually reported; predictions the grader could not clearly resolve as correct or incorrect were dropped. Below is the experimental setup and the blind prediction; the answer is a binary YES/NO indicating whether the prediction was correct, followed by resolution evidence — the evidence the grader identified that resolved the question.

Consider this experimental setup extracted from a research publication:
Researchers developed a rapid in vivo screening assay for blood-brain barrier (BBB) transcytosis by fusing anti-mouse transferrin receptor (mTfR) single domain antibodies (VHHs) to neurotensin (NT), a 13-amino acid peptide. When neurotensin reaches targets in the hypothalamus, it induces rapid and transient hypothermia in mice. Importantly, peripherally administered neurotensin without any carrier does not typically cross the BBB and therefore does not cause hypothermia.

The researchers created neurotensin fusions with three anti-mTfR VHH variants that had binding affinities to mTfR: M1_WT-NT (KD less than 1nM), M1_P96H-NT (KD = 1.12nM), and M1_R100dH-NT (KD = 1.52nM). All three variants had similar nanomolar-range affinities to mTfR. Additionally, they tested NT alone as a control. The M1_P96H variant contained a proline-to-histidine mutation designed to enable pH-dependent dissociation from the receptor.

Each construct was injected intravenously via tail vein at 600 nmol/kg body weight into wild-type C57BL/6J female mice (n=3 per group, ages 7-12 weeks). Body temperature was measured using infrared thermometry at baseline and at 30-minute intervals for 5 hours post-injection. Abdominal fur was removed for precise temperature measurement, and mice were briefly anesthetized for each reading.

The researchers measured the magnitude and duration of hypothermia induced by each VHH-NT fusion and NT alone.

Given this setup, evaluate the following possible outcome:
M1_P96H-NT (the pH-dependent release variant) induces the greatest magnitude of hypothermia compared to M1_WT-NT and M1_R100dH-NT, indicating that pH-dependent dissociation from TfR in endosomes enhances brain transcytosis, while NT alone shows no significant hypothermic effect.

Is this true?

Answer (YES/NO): YES